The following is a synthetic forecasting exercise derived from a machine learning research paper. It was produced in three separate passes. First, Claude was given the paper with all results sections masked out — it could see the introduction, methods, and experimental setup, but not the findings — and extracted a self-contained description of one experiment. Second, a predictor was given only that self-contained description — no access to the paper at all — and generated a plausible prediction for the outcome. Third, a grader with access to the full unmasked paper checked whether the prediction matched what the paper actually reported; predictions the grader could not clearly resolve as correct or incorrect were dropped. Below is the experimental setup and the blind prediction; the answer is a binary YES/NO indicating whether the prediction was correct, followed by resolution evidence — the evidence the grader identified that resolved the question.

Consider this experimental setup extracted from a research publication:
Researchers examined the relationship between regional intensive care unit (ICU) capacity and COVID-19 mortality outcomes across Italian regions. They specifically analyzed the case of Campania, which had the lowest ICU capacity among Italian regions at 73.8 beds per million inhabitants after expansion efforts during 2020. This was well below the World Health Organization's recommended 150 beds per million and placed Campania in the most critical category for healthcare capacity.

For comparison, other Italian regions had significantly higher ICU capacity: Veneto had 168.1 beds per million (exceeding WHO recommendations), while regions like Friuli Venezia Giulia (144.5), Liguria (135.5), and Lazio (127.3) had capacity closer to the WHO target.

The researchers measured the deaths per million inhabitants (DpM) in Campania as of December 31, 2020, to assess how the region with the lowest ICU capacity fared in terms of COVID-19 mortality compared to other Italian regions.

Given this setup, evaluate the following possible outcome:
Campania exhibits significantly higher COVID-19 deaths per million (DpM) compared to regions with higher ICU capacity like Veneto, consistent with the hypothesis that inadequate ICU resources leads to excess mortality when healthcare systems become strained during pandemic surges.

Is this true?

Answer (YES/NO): NO